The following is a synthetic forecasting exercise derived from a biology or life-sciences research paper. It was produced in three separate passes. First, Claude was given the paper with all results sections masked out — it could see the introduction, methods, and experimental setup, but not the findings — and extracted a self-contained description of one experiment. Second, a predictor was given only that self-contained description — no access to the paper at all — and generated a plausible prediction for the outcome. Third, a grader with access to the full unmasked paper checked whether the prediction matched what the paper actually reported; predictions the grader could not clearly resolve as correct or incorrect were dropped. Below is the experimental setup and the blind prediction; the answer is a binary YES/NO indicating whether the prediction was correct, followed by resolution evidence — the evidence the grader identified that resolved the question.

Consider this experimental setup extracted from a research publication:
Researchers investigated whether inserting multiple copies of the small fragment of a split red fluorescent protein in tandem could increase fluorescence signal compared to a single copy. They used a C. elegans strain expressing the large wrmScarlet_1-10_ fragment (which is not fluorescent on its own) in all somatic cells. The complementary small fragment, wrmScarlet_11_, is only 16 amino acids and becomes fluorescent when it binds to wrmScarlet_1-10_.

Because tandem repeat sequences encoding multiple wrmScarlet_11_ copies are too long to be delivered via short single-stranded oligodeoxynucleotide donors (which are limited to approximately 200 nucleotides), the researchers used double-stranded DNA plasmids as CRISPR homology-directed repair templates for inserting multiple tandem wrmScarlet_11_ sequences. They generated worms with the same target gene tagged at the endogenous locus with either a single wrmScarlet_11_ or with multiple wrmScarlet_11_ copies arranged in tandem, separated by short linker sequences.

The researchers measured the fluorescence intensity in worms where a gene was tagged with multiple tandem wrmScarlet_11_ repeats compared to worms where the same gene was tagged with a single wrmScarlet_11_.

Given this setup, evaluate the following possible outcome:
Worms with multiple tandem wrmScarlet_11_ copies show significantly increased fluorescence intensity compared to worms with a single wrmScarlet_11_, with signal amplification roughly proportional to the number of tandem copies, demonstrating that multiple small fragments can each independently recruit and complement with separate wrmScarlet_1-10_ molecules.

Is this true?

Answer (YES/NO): NO